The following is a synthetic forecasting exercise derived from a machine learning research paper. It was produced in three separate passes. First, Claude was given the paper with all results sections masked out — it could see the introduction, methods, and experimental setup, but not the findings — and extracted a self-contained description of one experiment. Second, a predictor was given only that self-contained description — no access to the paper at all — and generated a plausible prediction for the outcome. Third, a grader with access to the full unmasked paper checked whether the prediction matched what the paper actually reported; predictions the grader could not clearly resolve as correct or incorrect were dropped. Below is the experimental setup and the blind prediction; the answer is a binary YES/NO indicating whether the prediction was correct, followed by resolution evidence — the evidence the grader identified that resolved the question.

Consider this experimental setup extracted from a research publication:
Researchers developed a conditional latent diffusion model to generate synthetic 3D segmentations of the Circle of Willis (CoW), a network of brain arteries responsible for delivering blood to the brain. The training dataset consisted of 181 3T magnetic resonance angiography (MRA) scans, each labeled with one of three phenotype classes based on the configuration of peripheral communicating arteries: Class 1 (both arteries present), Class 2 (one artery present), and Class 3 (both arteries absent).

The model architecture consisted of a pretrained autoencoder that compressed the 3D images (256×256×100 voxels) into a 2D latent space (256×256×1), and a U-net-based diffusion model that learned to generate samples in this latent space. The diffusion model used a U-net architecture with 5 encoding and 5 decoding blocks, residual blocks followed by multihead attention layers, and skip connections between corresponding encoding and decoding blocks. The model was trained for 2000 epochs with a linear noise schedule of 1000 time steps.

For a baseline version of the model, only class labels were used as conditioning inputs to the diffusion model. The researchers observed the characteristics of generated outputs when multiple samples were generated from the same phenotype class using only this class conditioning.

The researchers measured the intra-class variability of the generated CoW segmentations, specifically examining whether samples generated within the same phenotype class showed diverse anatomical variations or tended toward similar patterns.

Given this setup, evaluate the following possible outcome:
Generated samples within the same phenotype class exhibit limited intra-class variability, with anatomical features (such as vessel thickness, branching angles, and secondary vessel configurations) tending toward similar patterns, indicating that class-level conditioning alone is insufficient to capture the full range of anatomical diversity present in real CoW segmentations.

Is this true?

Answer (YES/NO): YES